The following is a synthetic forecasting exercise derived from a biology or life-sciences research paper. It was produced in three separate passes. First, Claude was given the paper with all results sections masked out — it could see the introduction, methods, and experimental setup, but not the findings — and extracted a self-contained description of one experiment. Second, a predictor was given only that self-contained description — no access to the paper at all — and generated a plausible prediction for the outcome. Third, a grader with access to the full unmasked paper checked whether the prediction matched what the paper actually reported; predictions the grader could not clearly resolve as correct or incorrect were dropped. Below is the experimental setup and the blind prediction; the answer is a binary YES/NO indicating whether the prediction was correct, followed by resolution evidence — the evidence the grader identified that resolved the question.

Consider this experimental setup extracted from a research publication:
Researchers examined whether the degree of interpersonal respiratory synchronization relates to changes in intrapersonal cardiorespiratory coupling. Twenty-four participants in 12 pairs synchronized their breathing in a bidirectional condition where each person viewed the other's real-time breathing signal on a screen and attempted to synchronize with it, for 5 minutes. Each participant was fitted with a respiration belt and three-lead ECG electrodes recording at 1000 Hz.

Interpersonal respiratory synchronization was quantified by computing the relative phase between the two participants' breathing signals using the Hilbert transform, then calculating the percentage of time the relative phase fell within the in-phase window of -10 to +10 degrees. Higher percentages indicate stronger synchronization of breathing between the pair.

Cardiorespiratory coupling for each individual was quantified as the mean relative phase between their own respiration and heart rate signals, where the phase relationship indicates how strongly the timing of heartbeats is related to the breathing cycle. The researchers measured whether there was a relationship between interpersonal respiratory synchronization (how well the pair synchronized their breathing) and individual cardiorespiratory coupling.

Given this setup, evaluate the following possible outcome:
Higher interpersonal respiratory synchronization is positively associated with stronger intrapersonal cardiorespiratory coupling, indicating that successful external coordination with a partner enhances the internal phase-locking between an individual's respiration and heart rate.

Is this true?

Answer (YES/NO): NO